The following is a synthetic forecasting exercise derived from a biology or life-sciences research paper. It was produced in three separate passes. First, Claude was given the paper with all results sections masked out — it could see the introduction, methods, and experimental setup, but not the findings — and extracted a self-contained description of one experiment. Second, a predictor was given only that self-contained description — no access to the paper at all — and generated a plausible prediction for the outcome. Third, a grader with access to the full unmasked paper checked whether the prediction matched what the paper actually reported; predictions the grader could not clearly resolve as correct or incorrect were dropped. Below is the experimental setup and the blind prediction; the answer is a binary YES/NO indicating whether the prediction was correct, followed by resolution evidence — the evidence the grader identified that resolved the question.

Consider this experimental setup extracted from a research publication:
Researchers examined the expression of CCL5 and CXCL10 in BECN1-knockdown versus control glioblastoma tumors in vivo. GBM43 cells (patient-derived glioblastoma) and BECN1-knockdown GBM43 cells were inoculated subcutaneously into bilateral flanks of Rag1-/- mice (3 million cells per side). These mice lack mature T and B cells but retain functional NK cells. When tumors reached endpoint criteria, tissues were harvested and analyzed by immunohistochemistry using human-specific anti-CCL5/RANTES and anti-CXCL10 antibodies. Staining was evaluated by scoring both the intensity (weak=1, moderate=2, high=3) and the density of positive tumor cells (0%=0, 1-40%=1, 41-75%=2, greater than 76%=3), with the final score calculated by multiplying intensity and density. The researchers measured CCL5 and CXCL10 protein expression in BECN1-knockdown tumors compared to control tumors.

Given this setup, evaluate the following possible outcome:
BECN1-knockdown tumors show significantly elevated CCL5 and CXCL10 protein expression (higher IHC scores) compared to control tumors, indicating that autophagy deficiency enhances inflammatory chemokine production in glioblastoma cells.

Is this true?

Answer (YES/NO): YES